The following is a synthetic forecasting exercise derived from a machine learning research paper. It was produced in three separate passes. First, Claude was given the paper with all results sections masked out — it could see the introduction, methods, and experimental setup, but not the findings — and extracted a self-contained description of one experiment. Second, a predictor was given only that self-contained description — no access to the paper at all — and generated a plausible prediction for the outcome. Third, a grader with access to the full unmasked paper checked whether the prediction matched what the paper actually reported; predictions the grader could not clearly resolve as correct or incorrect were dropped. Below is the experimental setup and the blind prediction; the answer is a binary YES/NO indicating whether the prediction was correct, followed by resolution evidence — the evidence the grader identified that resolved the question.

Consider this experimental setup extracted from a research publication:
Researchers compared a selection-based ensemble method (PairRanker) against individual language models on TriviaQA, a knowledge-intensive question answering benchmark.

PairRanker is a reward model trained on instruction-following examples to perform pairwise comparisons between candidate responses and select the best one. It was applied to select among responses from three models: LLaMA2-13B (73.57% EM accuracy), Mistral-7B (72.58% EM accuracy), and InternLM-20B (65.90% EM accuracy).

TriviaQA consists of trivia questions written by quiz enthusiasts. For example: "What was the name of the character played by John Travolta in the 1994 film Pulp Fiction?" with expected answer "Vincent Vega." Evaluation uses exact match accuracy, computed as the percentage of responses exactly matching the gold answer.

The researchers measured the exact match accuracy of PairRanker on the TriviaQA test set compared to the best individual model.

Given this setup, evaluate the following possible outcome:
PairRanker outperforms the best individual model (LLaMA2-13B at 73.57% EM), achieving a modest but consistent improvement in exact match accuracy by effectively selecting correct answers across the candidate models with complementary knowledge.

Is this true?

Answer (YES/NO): NO